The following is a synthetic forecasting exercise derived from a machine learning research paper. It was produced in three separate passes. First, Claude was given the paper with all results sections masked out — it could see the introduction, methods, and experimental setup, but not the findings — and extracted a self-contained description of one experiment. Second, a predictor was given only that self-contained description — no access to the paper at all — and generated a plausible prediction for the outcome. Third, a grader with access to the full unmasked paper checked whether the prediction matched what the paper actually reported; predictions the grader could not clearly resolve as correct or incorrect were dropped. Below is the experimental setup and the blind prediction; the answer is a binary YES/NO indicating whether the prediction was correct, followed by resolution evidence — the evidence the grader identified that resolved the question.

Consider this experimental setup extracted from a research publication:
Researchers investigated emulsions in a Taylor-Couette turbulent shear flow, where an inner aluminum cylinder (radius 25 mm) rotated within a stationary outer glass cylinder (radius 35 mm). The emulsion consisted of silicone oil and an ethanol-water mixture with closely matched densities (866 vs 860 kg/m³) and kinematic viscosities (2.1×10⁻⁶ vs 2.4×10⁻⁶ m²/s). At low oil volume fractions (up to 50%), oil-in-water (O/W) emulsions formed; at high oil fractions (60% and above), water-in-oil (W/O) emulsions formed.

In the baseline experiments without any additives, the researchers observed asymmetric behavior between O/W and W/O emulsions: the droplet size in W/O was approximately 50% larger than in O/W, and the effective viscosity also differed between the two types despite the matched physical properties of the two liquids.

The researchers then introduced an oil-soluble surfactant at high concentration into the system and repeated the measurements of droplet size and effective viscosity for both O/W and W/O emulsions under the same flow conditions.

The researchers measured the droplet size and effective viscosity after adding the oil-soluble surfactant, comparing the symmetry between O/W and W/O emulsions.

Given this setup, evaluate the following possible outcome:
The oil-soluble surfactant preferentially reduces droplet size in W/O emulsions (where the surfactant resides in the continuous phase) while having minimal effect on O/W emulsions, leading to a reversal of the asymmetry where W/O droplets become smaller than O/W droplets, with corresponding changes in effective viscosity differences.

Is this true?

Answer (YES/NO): NO